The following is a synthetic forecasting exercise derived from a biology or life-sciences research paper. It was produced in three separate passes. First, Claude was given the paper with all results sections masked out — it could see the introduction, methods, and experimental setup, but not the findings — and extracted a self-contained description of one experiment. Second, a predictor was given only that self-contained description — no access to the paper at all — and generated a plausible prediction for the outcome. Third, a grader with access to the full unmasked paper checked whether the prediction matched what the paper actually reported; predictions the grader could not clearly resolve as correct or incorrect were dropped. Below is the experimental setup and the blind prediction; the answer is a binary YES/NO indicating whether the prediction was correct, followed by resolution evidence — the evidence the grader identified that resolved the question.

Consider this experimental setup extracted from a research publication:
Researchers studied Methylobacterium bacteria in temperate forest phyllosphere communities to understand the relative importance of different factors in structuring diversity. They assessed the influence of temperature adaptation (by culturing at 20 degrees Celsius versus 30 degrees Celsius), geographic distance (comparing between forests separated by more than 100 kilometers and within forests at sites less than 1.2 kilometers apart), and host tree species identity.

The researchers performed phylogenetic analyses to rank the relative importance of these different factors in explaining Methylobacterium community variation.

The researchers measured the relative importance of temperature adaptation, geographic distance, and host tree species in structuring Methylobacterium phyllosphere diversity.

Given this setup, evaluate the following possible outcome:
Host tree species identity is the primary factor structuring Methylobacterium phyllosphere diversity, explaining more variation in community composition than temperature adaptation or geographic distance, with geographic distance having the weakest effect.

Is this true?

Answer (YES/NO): NO